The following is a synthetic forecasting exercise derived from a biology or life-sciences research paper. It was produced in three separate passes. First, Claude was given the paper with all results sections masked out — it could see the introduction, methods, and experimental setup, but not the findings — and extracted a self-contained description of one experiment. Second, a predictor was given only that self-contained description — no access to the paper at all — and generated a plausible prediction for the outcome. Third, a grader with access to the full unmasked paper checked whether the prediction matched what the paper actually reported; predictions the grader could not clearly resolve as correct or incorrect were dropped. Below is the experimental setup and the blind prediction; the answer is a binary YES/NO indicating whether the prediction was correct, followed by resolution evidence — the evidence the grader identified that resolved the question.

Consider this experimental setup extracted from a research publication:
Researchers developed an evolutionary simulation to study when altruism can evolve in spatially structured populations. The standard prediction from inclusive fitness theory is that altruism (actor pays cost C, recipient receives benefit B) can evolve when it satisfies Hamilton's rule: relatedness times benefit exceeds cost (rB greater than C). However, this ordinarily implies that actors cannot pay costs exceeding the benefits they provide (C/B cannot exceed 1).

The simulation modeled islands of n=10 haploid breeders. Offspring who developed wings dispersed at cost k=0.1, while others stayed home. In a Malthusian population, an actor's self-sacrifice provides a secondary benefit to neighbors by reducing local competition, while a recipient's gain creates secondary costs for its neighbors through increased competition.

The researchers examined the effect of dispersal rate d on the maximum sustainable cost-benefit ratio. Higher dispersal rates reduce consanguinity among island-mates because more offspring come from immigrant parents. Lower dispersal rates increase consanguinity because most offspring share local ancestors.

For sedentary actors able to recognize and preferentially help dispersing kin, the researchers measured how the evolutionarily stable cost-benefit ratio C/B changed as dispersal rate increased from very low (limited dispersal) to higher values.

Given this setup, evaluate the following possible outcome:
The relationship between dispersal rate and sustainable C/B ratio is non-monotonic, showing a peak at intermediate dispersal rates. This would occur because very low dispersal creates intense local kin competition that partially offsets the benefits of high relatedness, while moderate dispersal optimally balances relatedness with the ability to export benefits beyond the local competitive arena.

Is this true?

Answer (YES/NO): NO